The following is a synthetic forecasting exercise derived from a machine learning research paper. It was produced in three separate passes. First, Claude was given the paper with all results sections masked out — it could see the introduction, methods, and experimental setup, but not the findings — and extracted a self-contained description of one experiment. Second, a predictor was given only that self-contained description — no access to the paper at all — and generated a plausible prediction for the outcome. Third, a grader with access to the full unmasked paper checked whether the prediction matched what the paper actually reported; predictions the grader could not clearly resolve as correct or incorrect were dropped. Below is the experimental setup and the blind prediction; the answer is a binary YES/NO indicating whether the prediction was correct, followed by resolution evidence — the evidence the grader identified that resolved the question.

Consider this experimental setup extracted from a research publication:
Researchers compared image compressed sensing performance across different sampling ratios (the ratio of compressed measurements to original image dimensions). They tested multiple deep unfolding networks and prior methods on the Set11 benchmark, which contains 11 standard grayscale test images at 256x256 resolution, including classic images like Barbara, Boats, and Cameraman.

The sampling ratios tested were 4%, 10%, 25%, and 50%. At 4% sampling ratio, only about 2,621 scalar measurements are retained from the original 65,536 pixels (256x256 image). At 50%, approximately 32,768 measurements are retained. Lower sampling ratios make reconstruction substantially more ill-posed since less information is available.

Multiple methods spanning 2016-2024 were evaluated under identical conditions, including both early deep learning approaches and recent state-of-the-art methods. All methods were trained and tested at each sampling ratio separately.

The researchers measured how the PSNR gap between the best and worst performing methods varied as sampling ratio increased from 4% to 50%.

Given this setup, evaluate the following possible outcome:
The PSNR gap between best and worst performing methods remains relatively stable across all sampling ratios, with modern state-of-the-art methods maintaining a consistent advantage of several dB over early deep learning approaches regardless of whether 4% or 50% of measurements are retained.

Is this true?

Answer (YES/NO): NO